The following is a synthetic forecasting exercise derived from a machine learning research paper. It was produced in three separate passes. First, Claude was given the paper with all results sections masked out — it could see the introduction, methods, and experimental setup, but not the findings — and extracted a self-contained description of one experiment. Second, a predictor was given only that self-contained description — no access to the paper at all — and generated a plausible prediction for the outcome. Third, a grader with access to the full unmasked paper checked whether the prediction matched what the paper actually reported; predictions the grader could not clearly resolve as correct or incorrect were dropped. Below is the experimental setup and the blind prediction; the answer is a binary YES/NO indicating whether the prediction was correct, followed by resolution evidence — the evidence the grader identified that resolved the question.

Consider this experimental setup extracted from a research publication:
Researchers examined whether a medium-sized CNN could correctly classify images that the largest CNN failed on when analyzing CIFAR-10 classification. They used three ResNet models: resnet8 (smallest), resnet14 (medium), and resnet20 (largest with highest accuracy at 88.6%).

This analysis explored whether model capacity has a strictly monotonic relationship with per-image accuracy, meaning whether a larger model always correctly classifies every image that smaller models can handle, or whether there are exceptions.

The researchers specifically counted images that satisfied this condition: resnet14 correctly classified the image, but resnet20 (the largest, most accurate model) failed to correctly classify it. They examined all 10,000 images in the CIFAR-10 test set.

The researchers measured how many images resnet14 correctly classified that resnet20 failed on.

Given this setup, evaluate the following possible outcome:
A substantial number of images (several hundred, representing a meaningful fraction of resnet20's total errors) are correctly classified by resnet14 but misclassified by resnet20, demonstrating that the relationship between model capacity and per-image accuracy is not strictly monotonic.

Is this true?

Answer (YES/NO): YES